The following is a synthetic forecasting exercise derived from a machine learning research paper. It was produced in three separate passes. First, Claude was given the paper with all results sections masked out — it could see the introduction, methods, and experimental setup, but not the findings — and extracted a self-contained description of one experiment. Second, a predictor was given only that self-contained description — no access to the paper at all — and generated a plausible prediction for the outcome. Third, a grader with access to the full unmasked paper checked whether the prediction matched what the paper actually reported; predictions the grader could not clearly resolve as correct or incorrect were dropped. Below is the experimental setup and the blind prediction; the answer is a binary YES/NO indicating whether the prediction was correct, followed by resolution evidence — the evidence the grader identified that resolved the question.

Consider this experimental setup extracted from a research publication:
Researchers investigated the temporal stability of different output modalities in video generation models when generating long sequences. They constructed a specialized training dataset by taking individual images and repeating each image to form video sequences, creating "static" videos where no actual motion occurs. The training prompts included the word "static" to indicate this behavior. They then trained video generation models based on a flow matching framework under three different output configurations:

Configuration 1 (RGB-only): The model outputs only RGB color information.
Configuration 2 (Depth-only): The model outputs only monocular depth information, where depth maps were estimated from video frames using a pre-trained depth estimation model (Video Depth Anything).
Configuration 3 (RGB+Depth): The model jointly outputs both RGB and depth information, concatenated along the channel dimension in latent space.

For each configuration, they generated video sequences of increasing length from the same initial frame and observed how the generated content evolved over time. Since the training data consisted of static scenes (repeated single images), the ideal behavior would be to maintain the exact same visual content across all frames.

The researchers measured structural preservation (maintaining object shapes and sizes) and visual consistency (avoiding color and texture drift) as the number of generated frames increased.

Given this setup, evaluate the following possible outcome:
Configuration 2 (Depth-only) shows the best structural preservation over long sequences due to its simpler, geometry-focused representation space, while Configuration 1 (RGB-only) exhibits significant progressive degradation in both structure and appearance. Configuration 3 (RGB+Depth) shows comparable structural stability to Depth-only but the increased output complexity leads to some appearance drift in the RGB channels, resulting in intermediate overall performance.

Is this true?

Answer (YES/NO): NO